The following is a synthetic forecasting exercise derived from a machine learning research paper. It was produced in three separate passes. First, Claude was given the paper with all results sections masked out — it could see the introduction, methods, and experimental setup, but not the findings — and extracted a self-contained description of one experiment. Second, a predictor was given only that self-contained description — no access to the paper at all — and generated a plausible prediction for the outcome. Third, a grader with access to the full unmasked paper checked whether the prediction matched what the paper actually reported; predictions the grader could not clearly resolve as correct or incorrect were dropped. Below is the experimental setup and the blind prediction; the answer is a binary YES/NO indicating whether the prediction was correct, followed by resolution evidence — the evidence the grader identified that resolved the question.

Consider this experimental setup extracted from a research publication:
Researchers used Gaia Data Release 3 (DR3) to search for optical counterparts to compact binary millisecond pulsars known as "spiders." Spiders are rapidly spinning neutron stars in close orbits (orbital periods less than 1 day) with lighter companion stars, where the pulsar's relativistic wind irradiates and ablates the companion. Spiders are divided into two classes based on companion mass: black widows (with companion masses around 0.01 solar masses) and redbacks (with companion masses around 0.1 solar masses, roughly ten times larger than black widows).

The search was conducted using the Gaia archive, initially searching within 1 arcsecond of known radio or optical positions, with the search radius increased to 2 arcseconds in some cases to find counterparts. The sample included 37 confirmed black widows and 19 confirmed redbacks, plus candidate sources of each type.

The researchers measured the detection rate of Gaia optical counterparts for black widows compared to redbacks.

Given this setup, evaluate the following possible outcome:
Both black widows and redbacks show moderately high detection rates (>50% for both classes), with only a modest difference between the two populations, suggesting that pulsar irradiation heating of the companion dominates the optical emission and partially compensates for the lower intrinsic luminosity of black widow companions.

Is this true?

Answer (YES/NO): NO